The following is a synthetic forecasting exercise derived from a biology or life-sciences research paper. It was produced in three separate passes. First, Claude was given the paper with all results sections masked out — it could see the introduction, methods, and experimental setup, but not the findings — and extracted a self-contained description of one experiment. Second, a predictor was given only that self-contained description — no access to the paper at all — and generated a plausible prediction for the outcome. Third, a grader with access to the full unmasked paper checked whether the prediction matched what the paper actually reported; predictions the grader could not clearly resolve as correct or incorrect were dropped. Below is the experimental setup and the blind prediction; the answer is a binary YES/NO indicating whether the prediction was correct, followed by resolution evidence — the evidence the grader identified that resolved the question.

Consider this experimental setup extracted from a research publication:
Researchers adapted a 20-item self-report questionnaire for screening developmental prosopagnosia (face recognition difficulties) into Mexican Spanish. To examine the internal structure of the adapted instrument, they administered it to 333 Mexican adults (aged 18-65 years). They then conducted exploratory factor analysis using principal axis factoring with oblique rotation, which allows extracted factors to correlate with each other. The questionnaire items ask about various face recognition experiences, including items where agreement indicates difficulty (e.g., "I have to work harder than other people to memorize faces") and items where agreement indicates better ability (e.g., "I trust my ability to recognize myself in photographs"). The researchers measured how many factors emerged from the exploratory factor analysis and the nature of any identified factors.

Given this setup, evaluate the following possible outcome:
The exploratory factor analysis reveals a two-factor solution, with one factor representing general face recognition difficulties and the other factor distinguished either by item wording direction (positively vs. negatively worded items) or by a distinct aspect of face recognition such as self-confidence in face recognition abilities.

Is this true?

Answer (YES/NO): YES